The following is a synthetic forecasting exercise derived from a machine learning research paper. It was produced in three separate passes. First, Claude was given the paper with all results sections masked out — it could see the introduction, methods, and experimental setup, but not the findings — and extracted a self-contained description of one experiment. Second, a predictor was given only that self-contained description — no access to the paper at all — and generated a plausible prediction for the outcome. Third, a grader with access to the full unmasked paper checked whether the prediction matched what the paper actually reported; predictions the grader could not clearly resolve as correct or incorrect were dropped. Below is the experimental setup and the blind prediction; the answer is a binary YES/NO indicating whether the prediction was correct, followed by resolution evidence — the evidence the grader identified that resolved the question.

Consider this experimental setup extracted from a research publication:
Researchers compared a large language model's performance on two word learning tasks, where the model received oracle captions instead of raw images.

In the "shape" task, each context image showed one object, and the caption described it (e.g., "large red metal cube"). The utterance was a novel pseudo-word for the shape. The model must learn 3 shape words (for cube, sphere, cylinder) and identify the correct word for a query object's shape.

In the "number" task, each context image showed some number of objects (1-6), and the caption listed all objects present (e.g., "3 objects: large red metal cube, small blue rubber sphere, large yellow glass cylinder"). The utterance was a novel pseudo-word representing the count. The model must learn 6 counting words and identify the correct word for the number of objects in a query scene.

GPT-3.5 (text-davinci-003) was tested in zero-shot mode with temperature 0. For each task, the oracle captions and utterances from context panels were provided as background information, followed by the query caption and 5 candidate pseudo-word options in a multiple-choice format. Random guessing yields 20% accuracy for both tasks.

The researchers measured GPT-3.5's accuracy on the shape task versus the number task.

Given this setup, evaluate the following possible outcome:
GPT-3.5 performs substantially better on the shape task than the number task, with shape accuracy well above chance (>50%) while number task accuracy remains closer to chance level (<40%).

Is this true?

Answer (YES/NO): YES